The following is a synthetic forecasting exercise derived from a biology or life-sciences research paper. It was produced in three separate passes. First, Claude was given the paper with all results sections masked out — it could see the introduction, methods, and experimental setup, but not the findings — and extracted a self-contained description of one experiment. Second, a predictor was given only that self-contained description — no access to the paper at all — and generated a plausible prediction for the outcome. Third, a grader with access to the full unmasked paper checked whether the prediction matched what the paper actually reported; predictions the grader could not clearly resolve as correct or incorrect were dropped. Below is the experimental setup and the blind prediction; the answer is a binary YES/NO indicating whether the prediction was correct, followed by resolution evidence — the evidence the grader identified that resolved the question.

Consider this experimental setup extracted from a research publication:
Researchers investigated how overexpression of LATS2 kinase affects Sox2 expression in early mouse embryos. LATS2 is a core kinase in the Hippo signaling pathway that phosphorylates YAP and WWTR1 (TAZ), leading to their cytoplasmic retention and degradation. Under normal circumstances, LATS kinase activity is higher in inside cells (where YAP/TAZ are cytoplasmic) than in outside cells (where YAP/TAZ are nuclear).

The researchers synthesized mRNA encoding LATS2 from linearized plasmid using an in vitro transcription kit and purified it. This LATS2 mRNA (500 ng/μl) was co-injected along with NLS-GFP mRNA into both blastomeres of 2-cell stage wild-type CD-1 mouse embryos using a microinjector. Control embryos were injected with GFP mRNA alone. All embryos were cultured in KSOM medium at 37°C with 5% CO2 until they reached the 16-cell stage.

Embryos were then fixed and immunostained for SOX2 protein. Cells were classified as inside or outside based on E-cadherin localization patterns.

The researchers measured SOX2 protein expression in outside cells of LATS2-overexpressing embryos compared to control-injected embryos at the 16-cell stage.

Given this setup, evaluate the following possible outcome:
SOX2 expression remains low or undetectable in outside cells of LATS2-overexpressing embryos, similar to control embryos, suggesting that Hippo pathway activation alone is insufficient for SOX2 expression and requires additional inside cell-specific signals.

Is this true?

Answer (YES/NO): NO